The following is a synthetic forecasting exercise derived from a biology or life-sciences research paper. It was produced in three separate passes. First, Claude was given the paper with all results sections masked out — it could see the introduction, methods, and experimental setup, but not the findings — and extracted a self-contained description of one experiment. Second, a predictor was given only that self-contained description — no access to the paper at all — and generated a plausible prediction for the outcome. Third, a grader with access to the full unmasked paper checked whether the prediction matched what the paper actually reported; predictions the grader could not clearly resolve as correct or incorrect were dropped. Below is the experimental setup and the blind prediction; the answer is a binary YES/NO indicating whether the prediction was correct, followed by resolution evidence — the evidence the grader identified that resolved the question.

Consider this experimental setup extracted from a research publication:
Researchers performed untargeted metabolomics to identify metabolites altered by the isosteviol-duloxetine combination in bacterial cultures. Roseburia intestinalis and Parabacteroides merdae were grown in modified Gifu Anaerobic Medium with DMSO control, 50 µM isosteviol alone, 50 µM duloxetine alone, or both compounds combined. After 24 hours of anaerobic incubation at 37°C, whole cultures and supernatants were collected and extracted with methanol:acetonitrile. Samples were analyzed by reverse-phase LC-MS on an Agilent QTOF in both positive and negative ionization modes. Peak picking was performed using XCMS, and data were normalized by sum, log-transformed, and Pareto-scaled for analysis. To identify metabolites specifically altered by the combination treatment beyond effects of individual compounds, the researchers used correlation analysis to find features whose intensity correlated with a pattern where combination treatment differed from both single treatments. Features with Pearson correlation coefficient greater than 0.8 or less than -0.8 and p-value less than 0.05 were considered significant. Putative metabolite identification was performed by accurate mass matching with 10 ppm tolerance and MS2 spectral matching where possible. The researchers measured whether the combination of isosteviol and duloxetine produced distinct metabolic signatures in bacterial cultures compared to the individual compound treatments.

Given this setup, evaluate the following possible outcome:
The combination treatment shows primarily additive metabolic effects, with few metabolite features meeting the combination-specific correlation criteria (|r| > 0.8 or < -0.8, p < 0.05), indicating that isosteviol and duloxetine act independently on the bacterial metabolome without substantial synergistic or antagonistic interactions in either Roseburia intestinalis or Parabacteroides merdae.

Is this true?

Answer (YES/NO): NO